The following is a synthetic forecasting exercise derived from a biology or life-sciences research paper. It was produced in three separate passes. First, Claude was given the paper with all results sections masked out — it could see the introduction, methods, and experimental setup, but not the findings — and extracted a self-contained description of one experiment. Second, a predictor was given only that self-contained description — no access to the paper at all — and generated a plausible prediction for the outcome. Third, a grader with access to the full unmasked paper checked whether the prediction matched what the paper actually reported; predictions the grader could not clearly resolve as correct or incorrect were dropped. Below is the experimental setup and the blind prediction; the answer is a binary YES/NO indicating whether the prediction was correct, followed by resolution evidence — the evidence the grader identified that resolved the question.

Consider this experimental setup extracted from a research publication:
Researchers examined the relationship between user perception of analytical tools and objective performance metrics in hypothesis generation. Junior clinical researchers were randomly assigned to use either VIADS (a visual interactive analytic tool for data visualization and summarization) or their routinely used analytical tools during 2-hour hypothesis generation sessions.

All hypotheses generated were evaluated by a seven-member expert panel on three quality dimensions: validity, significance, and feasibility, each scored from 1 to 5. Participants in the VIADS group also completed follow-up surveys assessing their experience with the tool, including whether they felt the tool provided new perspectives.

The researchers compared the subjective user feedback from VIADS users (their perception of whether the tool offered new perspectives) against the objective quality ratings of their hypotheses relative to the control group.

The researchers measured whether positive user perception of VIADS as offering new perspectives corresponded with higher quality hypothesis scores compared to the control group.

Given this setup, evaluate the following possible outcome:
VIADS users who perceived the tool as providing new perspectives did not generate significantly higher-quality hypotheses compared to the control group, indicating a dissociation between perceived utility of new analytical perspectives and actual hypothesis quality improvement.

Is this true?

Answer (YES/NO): YES